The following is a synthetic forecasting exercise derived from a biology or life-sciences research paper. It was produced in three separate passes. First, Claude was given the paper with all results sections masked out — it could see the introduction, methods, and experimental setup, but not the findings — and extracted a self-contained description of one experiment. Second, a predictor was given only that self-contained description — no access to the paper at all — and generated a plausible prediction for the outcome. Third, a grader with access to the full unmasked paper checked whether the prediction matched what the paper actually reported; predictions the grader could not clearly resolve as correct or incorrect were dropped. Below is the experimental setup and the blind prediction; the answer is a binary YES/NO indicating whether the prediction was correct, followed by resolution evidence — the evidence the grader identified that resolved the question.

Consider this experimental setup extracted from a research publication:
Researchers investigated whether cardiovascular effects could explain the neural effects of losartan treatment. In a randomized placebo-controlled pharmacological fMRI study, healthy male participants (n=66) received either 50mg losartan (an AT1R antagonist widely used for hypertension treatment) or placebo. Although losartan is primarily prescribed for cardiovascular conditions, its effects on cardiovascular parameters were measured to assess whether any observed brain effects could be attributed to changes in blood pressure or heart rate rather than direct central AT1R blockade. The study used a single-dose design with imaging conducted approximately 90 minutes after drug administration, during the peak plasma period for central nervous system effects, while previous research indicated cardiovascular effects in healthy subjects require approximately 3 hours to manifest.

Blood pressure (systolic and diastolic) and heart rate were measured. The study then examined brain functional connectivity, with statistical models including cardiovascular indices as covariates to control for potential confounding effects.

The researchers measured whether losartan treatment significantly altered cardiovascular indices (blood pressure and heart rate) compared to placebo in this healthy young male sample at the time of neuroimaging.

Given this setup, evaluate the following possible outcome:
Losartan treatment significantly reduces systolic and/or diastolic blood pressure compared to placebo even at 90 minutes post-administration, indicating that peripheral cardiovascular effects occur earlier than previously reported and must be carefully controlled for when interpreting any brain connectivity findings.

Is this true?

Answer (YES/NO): NO